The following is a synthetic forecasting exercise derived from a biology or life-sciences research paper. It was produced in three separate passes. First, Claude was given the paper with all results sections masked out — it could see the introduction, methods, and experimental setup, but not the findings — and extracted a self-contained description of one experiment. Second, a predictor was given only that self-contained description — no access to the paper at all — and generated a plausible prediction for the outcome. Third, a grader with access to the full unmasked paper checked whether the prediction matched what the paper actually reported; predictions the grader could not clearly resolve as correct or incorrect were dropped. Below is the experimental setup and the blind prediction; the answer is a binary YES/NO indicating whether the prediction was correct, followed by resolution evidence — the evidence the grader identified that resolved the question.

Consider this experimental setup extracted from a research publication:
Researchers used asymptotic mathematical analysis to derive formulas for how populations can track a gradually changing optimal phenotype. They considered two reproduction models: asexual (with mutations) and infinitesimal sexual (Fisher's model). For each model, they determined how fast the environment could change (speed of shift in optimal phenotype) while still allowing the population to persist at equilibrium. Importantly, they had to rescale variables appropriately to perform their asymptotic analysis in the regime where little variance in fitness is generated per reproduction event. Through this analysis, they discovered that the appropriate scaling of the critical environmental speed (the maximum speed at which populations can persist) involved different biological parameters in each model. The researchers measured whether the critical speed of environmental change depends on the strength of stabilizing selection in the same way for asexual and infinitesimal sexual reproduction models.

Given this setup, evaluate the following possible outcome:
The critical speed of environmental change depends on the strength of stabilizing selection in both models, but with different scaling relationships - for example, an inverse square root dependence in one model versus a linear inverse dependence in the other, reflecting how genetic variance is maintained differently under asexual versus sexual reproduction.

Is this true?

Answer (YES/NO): NO